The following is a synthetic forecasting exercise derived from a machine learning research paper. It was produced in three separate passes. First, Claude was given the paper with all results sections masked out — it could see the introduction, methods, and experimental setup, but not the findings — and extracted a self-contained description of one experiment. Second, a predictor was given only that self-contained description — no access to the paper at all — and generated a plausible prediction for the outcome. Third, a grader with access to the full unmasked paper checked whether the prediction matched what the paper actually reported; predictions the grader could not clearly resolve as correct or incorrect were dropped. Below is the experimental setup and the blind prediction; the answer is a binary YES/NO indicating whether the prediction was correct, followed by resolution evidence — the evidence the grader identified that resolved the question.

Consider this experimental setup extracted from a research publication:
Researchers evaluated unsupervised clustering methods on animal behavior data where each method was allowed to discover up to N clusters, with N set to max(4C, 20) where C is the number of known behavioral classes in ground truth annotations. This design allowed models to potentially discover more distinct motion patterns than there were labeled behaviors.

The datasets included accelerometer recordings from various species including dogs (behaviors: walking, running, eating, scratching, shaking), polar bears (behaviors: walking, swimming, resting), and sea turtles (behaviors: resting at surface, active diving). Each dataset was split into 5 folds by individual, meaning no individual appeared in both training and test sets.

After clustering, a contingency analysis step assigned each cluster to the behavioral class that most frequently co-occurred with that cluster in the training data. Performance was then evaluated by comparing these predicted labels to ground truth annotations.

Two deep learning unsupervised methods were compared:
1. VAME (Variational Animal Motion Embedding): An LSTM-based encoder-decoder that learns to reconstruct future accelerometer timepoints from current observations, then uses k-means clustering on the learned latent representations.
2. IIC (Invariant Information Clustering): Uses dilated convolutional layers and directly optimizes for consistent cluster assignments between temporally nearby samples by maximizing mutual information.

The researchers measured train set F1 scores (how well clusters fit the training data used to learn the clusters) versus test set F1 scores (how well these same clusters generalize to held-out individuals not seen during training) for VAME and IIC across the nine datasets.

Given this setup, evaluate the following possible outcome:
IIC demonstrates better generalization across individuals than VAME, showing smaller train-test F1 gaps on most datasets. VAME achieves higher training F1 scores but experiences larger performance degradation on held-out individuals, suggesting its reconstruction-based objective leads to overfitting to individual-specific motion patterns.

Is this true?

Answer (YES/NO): NO